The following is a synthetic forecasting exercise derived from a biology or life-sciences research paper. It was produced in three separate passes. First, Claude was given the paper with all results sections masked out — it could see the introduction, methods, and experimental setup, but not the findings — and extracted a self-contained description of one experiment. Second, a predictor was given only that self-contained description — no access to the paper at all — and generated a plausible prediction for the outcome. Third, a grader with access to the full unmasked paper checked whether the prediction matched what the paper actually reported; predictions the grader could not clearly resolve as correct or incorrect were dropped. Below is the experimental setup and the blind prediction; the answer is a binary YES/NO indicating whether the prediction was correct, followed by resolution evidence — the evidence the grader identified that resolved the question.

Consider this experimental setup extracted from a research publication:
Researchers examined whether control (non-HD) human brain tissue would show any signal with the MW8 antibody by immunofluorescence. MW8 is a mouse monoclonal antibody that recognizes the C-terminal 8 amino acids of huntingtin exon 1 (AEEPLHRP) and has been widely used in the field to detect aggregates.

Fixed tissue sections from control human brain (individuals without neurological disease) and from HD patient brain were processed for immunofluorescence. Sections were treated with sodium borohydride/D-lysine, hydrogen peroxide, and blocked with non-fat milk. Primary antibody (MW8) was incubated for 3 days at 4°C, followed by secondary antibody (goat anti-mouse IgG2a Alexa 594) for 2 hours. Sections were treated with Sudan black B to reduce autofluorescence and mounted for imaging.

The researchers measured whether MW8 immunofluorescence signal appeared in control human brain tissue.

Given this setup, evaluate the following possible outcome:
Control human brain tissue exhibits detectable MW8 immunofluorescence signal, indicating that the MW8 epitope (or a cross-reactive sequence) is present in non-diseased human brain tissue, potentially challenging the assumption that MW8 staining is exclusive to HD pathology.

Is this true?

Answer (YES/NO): YES